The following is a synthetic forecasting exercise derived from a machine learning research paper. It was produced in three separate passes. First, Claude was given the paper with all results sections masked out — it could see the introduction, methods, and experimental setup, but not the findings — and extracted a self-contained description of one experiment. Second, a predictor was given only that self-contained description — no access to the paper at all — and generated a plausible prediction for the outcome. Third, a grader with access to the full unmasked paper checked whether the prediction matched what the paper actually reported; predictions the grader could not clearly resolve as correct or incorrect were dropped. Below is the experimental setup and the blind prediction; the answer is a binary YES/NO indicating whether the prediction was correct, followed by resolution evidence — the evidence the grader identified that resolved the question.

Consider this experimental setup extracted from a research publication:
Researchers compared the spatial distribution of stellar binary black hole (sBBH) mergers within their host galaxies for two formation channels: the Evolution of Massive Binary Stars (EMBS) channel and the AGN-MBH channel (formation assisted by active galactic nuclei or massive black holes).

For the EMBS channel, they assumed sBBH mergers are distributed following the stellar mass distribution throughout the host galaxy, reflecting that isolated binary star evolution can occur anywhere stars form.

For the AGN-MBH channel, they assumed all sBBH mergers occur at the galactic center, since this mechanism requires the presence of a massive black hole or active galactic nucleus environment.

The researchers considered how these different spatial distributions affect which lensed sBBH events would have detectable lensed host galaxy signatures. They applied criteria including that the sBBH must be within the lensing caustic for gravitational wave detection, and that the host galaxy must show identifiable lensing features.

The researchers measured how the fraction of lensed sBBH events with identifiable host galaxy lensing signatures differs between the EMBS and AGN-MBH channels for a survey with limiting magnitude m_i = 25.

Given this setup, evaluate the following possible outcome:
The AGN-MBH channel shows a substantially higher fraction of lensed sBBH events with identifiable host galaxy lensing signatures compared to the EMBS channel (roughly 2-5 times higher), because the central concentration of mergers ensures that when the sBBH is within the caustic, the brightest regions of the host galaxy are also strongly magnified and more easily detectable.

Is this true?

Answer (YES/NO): YES